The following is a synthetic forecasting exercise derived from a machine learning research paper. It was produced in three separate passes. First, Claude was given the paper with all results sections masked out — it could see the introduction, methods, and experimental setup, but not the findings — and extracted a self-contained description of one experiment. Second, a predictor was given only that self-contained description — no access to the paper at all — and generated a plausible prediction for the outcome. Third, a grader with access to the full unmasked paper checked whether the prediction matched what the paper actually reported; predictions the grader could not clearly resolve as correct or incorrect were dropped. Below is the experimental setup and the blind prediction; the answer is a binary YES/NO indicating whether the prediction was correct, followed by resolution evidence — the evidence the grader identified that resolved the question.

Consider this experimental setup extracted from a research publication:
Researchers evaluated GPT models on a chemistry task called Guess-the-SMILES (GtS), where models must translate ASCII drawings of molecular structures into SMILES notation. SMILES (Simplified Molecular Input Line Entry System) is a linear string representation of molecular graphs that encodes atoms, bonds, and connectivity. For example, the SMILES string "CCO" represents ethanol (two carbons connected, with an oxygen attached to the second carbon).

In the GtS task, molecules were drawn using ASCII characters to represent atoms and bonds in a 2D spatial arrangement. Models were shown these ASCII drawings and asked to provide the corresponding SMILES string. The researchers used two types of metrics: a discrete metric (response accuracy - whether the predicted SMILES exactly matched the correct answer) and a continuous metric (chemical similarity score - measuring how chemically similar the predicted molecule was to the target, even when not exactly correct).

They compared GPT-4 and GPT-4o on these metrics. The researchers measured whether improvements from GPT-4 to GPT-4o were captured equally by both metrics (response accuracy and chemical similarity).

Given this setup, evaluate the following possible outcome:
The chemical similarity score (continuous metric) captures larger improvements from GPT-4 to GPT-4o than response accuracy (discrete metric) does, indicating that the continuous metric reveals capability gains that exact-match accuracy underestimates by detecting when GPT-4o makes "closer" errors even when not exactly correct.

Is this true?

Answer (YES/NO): YES